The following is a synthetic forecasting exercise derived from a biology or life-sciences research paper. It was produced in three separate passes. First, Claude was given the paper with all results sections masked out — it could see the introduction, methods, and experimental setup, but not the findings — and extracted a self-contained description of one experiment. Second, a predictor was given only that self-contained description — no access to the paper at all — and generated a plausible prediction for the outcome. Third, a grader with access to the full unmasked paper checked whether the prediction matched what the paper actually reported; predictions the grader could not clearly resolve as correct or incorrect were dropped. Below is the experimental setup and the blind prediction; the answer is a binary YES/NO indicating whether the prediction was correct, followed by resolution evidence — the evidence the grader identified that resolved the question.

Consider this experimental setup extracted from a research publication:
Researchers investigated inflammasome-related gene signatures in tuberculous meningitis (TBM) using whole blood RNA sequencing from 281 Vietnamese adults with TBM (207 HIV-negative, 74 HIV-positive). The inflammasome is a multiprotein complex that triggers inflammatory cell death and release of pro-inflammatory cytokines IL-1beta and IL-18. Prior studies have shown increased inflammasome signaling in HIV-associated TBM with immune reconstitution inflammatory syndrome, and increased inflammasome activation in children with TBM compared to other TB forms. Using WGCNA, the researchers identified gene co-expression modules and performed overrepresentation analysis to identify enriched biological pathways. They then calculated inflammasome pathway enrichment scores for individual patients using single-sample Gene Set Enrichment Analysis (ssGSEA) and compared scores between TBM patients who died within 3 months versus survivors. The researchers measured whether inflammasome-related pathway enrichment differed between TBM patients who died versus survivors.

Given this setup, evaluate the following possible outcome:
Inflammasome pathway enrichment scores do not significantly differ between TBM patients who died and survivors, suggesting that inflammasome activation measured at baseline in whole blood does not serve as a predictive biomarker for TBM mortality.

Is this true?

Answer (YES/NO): YES